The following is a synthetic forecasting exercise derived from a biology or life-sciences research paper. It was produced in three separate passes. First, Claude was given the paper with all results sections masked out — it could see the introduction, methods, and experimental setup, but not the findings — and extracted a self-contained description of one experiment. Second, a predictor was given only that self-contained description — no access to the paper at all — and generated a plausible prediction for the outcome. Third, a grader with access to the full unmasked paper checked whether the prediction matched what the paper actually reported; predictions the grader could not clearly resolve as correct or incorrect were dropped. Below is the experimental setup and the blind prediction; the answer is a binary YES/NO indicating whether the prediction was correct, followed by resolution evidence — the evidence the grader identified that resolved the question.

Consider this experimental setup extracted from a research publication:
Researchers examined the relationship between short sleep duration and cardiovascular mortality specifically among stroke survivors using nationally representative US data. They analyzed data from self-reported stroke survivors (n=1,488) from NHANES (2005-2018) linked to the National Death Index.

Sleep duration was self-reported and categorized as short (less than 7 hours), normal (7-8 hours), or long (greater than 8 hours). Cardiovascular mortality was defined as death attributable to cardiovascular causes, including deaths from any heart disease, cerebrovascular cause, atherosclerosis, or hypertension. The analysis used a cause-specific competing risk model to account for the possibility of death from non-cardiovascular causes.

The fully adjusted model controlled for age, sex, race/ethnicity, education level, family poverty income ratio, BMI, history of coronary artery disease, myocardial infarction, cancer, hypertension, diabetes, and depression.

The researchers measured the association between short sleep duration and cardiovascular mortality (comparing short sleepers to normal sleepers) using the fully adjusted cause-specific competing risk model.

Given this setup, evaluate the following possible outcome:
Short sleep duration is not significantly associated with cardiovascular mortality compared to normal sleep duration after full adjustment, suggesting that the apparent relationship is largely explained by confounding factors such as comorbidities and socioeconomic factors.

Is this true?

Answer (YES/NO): YES